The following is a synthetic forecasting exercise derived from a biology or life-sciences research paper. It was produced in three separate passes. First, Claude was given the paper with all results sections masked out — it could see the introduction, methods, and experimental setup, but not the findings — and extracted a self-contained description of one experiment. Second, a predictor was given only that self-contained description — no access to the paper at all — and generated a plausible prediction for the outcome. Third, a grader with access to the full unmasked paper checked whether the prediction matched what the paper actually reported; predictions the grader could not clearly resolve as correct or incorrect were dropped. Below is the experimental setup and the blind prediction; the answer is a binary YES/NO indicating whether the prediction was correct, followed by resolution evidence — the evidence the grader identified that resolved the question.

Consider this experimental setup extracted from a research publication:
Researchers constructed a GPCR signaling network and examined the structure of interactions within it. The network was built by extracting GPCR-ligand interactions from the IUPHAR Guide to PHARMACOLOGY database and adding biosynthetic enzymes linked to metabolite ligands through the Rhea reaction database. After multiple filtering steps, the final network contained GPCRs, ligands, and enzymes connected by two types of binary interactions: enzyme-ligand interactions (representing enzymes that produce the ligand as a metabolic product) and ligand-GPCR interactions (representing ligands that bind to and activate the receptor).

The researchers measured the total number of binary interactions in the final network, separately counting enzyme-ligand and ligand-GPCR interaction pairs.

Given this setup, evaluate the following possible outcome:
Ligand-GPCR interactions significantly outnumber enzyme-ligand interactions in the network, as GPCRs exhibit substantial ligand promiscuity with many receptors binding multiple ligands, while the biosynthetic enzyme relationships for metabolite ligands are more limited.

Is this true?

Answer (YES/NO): YES